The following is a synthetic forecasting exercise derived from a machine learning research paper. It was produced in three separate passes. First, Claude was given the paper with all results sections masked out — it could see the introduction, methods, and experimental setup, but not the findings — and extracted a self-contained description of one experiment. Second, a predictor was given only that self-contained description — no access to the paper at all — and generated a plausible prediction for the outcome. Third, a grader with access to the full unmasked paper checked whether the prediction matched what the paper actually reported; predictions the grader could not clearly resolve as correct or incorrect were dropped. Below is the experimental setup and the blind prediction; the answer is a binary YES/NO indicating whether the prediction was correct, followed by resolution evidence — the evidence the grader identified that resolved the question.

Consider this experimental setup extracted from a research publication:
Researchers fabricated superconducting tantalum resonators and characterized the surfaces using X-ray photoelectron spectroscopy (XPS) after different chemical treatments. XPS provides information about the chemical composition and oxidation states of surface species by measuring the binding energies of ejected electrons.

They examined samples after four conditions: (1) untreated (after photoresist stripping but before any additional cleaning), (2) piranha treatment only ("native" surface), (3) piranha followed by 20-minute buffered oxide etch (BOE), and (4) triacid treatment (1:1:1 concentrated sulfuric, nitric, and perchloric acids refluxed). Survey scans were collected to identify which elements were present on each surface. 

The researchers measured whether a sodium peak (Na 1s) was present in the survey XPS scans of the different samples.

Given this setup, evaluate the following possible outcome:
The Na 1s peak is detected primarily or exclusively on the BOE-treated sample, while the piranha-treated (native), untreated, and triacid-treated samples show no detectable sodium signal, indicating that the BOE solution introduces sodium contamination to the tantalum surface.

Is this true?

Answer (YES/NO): NO